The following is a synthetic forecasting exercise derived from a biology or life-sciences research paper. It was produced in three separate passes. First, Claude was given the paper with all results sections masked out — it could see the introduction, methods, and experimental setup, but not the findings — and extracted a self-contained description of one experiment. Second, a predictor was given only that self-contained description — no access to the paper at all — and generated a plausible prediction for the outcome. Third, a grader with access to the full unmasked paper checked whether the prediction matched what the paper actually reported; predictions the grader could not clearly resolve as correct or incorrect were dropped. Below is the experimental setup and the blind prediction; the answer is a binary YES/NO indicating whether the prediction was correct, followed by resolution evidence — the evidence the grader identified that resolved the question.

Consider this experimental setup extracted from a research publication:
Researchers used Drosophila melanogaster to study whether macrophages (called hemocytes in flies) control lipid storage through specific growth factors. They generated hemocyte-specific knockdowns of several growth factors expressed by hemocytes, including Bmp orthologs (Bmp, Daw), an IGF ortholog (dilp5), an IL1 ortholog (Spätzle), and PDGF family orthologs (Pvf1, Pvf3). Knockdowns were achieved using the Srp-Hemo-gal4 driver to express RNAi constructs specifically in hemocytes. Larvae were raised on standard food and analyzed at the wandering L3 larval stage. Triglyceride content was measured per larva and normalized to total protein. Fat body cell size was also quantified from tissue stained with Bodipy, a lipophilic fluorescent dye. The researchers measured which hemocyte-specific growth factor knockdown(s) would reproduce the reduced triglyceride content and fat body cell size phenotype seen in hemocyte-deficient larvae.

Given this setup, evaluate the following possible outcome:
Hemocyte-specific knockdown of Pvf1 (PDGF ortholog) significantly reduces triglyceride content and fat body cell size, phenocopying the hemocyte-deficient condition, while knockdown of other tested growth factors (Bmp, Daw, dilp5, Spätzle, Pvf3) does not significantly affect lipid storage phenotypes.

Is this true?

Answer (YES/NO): NO